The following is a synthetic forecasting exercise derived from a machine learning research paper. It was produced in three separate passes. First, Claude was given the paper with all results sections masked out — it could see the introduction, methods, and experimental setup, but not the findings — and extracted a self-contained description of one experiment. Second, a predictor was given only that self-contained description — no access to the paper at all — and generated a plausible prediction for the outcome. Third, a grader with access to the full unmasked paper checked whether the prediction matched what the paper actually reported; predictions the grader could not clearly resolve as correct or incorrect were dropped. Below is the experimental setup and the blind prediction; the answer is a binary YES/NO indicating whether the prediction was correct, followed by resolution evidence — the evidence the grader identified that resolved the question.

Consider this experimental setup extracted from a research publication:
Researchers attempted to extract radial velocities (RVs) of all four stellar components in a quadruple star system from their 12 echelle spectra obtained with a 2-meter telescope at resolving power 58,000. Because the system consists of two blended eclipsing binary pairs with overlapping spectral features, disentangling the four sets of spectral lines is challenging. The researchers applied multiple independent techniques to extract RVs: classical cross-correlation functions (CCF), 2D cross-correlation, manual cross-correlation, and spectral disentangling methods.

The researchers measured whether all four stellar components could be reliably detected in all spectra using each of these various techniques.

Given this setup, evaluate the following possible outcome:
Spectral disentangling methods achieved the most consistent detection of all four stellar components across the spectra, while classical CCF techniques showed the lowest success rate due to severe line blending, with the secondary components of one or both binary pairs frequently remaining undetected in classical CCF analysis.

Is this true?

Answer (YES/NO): NO